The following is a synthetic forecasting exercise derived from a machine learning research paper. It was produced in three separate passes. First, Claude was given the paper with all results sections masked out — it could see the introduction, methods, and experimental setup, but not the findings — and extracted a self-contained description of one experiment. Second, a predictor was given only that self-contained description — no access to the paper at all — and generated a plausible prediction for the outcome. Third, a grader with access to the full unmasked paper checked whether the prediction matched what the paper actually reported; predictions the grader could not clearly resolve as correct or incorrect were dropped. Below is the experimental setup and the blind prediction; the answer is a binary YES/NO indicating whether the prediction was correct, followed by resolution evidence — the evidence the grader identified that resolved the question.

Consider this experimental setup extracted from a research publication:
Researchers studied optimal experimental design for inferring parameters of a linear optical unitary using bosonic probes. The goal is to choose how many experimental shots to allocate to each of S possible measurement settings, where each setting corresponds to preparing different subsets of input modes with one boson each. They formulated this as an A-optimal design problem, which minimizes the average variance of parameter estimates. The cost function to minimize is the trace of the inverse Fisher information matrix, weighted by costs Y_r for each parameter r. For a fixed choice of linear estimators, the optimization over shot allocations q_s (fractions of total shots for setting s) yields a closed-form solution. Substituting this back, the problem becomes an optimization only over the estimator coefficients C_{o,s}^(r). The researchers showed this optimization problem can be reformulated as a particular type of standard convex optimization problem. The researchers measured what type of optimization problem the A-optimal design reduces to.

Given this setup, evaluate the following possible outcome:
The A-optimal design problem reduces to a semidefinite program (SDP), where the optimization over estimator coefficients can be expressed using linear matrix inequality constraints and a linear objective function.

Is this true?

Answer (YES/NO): NO